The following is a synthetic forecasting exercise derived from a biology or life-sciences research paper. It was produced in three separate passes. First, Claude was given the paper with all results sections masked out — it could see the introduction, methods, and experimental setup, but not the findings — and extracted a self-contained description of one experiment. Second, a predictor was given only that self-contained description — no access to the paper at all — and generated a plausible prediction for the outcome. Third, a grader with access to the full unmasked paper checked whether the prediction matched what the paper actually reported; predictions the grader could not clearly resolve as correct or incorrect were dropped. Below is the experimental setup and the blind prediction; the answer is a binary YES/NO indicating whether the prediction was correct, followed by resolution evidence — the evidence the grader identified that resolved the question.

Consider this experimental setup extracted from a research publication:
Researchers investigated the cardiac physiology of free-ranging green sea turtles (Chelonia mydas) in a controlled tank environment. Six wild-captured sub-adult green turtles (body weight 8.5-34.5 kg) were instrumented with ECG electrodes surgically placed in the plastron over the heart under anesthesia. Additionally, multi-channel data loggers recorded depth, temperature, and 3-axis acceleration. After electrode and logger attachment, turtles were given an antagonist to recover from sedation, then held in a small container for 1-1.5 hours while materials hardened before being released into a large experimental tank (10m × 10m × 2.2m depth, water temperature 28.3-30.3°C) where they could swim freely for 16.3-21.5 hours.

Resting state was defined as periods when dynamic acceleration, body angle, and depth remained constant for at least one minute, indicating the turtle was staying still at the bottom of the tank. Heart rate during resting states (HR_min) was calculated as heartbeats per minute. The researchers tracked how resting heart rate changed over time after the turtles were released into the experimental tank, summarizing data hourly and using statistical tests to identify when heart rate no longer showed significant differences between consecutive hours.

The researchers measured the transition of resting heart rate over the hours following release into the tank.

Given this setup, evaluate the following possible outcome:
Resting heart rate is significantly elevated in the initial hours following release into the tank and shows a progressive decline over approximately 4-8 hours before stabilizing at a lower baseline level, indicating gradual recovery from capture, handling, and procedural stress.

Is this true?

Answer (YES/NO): NO